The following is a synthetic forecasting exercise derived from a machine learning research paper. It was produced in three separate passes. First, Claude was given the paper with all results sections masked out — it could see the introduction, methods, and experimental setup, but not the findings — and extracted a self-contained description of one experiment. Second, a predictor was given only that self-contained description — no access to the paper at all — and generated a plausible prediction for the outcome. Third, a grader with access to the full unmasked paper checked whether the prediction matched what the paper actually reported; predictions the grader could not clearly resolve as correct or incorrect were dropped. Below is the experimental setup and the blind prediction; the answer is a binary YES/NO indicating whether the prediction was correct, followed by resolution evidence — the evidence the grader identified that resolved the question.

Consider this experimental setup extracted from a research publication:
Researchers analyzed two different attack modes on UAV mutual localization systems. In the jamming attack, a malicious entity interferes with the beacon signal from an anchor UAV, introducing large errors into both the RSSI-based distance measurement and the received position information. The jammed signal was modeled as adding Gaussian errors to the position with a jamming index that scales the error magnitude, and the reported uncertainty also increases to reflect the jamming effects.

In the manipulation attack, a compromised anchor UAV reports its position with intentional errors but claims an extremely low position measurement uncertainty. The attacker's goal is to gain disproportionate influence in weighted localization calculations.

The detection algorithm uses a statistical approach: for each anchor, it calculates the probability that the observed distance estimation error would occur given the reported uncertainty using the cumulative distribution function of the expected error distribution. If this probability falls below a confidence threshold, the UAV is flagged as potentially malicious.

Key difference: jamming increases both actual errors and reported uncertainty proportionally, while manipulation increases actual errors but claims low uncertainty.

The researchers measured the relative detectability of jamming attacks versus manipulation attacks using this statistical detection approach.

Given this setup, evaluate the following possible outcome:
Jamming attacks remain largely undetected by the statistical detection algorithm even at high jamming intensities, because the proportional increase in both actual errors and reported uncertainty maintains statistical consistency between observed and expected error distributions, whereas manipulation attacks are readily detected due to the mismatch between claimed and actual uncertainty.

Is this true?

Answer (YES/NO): YES